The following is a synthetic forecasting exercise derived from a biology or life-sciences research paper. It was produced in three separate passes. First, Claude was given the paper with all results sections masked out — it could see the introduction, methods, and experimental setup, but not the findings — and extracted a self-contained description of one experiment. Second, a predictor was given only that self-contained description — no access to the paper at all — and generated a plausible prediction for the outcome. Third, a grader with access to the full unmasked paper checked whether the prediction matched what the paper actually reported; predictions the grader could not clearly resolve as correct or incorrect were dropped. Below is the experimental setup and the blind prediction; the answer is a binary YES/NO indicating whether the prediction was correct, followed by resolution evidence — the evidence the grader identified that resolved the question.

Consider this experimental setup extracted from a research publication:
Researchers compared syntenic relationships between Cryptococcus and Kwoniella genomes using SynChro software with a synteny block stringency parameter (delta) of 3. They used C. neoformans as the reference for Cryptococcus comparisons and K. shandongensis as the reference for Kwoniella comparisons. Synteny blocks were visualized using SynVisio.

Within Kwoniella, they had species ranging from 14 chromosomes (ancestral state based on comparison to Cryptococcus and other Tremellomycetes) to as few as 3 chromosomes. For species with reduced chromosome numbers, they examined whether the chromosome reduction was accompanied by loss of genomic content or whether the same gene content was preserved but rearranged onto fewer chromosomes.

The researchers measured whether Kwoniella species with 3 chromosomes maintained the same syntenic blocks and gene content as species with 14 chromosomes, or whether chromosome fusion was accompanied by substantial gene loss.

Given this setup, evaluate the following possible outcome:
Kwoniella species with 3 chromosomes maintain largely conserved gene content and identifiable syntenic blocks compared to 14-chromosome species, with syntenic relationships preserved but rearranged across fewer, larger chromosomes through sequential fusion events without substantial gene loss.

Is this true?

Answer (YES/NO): YES